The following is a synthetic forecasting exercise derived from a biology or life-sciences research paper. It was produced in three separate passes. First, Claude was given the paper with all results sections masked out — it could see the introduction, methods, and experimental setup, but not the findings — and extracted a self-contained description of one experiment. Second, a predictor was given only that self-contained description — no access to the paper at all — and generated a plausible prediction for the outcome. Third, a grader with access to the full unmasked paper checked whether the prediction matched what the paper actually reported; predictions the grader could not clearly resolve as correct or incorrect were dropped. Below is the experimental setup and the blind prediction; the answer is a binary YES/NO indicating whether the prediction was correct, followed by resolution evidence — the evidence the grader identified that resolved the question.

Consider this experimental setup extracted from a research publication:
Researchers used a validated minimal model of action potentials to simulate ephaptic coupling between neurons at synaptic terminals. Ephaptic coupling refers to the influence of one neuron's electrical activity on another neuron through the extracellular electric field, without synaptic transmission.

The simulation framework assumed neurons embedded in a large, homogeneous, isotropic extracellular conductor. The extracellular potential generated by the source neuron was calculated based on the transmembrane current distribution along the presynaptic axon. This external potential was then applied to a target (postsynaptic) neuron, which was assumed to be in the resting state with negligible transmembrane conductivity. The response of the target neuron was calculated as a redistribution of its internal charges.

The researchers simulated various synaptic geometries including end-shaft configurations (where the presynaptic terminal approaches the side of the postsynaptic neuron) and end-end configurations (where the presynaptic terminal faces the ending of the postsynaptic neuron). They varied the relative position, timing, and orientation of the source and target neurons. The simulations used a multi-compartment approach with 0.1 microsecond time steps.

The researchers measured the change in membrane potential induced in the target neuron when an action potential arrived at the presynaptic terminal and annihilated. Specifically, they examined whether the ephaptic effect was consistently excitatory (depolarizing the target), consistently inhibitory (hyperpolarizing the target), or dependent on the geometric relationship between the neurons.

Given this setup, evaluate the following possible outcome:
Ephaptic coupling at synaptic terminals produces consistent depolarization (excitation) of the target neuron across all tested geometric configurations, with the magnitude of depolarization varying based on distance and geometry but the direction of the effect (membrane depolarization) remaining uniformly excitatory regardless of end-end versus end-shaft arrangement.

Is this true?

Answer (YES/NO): NO